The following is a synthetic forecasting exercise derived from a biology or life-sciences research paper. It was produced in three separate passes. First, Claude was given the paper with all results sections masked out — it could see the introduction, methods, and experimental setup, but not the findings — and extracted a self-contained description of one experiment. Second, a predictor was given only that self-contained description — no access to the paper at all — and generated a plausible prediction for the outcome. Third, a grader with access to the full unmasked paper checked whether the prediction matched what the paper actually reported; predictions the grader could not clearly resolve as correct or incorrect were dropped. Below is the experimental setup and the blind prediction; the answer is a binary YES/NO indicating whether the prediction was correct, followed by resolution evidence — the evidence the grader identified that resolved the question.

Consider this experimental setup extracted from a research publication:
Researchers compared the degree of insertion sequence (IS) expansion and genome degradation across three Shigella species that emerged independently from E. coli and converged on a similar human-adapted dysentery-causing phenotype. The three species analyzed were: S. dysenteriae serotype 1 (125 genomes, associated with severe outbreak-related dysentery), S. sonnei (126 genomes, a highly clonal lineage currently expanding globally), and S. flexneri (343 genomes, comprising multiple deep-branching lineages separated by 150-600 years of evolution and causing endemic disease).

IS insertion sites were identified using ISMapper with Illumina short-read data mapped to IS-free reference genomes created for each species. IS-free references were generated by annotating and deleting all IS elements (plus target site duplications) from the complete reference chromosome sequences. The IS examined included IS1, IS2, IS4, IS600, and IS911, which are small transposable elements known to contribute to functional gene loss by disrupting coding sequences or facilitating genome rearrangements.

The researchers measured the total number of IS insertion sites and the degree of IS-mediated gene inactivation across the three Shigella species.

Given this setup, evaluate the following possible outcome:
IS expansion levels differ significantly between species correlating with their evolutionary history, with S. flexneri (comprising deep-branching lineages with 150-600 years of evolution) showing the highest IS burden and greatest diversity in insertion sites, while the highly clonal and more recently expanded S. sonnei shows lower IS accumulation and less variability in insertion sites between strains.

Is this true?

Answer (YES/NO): NO